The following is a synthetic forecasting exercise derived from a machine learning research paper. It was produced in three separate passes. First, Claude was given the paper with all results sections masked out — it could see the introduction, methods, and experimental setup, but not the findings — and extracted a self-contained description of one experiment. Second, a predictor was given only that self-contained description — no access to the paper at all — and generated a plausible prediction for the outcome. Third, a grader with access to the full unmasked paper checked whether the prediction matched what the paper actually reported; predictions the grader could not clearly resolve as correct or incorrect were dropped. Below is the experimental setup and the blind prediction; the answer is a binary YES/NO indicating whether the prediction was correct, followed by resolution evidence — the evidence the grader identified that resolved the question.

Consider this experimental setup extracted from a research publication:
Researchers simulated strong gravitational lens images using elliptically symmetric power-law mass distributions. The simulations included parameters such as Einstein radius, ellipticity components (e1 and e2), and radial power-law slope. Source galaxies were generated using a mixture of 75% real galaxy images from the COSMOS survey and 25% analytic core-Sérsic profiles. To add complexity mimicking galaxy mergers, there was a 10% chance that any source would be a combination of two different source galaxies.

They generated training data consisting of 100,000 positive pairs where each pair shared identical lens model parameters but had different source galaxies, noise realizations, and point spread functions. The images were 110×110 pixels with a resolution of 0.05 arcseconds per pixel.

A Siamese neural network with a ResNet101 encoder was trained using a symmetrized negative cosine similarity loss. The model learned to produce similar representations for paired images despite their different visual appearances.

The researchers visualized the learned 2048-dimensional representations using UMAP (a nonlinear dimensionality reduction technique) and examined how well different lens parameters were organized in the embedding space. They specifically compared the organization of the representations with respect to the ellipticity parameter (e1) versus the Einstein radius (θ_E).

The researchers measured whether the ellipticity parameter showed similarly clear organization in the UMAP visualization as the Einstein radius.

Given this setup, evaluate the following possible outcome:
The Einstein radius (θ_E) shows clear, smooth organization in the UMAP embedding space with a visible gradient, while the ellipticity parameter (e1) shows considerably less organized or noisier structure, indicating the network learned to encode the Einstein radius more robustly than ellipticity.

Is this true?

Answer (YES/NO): NO